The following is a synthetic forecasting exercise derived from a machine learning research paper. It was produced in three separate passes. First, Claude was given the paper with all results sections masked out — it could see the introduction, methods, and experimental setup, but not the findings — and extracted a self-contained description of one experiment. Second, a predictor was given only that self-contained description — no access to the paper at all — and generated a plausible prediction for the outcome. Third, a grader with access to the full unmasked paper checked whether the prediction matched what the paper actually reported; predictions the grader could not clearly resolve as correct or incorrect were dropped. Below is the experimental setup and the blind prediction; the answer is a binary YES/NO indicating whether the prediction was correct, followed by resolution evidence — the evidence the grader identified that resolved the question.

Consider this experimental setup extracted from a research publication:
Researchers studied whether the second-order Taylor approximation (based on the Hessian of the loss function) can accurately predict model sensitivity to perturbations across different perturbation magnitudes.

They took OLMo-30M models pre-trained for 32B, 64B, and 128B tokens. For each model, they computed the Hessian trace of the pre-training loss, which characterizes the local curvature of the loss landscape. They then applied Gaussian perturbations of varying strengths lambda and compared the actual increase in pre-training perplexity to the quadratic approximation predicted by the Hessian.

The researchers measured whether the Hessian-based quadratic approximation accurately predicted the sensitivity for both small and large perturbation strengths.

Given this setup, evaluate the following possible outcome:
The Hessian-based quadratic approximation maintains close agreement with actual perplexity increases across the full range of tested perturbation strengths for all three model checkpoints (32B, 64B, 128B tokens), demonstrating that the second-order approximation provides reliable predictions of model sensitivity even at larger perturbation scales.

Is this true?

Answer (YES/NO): NO